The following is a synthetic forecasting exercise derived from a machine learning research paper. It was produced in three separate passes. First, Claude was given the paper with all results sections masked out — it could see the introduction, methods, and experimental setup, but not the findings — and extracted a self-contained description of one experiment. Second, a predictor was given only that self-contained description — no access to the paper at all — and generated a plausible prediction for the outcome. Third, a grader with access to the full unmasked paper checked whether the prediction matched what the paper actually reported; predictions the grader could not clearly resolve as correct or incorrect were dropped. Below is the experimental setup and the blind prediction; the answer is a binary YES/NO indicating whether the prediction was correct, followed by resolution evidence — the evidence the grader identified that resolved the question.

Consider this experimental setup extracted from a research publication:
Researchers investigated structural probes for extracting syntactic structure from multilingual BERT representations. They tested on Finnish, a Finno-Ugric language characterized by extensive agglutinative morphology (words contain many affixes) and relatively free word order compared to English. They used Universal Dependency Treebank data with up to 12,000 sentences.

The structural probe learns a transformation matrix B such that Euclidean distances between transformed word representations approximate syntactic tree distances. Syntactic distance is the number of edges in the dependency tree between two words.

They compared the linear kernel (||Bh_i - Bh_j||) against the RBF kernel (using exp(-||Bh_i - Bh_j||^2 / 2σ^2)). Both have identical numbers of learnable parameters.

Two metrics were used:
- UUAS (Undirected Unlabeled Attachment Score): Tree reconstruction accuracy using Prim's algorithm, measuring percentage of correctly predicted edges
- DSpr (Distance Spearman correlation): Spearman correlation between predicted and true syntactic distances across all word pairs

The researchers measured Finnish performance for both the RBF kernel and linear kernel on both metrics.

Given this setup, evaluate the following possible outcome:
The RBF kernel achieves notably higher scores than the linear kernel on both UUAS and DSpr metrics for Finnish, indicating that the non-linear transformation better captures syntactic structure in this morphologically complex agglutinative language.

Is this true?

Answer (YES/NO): NO